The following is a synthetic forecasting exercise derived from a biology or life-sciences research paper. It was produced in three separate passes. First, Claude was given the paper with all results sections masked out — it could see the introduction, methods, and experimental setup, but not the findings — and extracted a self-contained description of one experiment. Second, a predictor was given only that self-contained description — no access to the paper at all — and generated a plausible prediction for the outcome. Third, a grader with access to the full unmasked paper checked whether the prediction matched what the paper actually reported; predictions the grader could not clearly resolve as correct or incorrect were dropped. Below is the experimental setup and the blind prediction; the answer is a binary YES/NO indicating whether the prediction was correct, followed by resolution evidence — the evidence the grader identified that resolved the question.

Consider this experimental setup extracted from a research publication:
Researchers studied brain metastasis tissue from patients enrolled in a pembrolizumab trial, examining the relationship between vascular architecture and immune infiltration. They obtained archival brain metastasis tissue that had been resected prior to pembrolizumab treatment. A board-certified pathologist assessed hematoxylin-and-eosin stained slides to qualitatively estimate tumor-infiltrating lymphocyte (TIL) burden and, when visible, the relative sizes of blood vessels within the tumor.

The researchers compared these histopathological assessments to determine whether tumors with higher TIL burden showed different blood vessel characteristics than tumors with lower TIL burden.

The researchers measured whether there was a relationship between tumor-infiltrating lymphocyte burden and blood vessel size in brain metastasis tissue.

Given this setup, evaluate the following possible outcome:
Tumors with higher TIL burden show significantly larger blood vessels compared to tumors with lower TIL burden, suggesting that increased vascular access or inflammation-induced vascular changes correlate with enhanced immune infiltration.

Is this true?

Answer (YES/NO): NO